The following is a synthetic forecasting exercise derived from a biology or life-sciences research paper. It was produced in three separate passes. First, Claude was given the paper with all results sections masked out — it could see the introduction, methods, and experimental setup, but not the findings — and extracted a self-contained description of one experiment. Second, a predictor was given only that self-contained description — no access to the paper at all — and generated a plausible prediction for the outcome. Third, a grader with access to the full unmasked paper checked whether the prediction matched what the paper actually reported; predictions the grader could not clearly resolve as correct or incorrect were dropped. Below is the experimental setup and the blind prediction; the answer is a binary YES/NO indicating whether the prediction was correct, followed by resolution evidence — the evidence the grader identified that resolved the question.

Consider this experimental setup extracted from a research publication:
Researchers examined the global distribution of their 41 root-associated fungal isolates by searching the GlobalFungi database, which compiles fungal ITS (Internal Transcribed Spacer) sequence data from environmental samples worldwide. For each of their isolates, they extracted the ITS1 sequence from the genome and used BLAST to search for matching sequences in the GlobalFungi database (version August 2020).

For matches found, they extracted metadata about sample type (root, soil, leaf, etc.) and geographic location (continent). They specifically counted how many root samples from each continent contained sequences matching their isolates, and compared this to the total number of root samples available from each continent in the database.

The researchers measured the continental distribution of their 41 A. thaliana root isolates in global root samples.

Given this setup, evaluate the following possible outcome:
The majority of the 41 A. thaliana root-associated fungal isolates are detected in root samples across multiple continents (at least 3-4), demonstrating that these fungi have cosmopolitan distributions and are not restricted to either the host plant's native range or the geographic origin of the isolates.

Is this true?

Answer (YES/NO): NO